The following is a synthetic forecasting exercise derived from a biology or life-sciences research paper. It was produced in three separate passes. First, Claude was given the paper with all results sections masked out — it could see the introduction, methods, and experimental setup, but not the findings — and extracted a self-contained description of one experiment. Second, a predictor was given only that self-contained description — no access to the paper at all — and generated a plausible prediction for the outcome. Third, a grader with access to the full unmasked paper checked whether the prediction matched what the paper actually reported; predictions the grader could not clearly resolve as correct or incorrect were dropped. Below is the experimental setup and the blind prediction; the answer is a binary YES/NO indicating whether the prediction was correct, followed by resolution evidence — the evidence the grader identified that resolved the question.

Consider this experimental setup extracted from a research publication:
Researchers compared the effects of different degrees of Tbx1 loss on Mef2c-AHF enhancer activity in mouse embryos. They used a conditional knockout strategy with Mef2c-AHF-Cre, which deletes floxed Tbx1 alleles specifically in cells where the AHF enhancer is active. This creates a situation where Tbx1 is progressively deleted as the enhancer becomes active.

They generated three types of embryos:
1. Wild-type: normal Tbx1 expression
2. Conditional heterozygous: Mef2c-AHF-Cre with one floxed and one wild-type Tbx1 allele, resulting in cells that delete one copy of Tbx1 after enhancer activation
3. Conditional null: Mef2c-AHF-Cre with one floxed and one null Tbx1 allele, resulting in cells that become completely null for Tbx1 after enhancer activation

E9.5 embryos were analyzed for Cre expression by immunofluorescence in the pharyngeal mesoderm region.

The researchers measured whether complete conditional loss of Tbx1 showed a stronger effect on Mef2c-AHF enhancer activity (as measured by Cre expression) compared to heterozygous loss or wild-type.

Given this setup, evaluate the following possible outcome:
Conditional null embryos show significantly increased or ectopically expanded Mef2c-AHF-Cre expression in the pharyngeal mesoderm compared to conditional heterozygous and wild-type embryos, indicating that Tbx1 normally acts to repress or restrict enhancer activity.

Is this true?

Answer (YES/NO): NO